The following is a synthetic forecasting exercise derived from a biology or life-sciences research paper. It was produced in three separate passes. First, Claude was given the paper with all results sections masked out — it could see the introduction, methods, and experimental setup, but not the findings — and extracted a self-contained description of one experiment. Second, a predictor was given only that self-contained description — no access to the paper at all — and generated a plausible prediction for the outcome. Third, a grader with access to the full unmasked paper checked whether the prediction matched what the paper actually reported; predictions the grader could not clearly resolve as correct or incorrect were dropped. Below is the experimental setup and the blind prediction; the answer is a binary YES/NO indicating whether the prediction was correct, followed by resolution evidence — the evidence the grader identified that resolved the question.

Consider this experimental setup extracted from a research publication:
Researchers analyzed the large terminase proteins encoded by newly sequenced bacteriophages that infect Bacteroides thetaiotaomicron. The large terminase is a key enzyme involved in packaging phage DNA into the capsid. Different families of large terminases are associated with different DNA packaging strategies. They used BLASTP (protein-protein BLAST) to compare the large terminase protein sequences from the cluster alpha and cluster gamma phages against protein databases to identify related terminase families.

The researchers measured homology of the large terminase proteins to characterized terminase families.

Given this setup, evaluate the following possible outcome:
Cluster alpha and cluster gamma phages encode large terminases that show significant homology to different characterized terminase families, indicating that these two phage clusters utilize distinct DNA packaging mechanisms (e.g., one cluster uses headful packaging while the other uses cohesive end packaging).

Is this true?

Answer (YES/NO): NO